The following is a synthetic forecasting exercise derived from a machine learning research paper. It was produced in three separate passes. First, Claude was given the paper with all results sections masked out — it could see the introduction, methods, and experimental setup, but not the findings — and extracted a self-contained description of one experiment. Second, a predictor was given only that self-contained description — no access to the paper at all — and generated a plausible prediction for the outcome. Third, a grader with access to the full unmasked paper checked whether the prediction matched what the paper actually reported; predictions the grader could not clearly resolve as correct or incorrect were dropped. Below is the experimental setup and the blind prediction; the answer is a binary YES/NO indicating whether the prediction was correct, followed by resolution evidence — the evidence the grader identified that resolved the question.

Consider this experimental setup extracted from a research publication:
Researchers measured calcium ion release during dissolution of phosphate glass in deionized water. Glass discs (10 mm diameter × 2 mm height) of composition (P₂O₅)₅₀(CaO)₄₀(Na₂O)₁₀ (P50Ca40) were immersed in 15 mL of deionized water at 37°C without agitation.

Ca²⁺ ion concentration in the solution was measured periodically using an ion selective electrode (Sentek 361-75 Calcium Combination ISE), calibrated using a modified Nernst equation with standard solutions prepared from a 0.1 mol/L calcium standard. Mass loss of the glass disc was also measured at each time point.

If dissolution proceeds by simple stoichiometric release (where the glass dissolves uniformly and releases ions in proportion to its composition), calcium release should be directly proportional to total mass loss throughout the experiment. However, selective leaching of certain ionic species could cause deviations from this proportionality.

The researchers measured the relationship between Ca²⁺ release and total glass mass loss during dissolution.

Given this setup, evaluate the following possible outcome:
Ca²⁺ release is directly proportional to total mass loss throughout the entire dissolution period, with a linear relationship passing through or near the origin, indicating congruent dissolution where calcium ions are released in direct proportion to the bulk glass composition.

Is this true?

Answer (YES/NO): NO